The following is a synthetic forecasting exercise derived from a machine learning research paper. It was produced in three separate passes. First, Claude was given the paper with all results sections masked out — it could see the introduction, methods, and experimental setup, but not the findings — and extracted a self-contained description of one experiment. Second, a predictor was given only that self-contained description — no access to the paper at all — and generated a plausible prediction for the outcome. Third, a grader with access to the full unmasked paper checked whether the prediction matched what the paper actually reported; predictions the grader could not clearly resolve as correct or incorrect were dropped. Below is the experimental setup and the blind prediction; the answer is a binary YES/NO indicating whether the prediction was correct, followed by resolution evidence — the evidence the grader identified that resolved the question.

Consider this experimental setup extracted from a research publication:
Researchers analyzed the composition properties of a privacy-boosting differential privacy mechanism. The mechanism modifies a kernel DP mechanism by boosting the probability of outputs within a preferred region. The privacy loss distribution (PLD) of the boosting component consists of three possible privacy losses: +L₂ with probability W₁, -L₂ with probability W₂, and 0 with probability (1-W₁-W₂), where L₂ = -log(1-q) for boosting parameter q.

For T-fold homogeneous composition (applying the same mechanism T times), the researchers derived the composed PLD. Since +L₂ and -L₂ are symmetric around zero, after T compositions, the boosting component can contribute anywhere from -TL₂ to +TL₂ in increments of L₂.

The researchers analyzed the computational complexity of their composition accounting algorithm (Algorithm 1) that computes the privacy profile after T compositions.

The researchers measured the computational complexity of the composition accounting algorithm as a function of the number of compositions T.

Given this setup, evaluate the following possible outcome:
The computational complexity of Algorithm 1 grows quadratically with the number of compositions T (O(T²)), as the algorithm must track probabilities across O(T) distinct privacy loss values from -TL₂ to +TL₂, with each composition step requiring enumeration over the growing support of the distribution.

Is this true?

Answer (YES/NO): YES